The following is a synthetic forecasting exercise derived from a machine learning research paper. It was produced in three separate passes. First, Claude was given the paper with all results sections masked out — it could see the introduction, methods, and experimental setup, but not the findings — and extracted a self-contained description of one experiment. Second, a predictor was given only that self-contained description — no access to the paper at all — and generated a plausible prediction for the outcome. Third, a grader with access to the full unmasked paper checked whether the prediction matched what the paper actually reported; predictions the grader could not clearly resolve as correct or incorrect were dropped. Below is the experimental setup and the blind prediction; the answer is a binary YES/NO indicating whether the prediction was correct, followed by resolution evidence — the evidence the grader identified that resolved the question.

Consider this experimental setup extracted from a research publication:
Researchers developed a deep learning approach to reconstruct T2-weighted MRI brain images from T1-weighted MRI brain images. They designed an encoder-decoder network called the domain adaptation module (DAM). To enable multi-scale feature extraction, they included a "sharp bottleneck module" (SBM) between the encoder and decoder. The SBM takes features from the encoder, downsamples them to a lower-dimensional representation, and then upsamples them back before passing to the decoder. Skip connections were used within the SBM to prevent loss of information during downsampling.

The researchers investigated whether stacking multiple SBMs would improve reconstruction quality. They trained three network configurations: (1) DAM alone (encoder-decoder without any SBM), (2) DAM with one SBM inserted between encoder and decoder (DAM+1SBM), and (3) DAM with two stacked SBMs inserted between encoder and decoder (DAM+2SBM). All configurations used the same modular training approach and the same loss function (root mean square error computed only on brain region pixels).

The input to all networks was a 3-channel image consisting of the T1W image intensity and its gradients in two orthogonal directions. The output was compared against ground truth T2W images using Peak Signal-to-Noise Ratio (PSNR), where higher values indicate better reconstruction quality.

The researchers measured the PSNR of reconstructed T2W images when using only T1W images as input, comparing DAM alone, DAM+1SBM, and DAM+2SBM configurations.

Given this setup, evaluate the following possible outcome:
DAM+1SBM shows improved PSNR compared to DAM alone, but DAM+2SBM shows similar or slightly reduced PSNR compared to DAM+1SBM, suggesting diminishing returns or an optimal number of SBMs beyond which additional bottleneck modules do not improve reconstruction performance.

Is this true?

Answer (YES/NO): NO